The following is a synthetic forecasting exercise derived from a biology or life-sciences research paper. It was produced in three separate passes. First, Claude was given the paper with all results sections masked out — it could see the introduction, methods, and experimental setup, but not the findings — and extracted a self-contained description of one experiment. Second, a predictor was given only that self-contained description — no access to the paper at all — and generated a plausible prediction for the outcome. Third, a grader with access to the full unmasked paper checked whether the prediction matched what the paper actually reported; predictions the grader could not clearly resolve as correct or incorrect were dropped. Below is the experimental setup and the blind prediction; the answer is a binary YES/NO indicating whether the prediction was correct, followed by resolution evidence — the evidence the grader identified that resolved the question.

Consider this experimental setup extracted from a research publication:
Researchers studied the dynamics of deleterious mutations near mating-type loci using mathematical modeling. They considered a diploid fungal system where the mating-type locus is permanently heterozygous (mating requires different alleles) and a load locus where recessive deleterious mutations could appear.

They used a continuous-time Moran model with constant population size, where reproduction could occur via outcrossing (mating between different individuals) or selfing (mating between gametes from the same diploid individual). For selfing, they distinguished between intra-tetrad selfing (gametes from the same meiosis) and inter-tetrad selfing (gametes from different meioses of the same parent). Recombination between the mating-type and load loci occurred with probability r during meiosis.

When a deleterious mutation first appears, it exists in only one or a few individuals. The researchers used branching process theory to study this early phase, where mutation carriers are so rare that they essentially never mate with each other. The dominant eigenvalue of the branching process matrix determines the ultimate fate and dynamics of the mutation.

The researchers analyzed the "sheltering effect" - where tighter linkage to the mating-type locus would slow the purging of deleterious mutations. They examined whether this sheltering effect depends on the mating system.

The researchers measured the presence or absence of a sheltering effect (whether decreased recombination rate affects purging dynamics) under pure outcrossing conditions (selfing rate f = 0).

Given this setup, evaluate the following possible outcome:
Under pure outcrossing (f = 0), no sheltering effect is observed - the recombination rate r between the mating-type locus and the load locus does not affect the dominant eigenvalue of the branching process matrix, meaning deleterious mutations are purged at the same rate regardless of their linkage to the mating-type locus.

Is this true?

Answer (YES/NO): YES